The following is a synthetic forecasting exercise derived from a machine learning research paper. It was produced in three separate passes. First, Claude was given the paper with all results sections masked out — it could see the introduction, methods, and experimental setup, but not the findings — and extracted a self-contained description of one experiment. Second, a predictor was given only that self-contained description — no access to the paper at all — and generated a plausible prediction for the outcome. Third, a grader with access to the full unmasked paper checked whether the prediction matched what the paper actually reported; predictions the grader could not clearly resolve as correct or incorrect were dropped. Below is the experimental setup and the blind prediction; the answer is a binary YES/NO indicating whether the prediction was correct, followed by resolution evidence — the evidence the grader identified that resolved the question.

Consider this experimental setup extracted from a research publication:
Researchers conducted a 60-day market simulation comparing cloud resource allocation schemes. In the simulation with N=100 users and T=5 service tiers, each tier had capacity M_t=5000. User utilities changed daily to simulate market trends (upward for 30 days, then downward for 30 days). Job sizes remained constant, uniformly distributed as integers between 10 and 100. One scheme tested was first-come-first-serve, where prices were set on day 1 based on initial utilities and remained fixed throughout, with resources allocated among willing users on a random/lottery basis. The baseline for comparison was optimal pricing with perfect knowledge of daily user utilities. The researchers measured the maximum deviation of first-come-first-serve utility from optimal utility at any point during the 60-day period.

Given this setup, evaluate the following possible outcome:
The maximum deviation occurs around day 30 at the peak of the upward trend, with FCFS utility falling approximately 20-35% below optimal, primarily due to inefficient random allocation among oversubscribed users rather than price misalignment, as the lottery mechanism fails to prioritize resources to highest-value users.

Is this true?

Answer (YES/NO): NO